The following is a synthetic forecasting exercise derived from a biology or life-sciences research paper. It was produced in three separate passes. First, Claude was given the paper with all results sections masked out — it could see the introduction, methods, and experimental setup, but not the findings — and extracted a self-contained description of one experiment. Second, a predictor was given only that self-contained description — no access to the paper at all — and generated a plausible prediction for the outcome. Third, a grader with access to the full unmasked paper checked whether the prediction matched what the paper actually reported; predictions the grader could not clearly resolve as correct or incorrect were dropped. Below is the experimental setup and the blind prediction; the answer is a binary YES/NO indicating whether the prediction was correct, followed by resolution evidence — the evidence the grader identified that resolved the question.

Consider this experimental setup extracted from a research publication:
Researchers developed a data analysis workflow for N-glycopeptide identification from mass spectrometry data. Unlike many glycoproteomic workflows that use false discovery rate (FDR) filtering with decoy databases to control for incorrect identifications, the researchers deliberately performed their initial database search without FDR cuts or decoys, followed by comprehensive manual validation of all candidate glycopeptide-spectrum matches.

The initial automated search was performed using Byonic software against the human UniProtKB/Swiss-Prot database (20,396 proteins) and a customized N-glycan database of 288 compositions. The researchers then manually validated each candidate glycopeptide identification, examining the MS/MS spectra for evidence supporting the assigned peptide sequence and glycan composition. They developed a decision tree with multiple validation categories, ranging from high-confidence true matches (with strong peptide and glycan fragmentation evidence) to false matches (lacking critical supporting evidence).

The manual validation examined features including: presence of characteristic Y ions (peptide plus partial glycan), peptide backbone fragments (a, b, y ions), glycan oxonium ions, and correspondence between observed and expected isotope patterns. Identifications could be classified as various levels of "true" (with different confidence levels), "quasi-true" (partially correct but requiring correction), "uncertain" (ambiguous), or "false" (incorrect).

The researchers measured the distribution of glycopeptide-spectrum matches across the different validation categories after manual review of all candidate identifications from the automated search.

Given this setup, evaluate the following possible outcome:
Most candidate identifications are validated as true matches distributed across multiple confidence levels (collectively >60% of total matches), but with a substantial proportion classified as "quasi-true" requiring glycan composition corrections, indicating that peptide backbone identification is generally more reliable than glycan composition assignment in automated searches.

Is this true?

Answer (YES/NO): NO